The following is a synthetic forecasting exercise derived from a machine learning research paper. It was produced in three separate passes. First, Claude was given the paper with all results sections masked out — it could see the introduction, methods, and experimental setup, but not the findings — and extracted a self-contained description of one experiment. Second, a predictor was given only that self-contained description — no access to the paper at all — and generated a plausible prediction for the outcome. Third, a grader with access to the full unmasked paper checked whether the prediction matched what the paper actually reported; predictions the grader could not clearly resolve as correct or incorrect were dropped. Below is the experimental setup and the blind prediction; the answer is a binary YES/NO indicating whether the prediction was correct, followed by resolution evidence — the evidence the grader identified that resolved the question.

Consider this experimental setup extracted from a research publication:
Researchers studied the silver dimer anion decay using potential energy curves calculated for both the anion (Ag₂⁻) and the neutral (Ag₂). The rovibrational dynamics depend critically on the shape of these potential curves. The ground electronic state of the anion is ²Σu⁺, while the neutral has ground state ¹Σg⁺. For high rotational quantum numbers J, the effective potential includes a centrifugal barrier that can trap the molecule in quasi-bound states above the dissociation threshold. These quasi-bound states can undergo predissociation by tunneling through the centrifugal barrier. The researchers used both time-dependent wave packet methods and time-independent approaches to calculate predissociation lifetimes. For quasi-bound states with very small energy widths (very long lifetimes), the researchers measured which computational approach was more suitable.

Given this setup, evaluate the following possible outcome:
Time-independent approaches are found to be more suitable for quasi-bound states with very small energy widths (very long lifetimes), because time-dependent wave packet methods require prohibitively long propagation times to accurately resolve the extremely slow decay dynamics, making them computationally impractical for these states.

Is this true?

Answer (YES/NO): YES